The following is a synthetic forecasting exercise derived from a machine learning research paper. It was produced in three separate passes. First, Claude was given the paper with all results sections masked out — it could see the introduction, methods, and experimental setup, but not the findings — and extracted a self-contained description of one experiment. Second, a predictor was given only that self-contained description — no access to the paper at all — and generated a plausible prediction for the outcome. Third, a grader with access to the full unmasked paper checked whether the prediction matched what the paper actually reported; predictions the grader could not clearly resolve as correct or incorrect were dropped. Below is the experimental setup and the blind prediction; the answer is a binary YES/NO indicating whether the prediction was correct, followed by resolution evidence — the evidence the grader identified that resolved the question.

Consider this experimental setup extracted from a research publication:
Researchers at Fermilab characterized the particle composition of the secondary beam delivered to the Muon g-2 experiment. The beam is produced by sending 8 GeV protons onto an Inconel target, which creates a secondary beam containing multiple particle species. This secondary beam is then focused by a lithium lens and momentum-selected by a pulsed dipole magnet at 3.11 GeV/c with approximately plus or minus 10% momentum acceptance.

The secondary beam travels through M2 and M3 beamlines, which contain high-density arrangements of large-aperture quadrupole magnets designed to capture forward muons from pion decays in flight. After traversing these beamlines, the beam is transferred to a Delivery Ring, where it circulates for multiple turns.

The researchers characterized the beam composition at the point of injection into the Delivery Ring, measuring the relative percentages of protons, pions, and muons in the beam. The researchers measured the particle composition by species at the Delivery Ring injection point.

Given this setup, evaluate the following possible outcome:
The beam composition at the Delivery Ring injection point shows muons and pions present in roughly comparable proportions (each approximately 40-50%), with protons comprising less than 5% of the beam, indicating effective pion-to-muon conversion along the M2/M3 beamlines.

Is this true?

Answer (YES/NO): NO